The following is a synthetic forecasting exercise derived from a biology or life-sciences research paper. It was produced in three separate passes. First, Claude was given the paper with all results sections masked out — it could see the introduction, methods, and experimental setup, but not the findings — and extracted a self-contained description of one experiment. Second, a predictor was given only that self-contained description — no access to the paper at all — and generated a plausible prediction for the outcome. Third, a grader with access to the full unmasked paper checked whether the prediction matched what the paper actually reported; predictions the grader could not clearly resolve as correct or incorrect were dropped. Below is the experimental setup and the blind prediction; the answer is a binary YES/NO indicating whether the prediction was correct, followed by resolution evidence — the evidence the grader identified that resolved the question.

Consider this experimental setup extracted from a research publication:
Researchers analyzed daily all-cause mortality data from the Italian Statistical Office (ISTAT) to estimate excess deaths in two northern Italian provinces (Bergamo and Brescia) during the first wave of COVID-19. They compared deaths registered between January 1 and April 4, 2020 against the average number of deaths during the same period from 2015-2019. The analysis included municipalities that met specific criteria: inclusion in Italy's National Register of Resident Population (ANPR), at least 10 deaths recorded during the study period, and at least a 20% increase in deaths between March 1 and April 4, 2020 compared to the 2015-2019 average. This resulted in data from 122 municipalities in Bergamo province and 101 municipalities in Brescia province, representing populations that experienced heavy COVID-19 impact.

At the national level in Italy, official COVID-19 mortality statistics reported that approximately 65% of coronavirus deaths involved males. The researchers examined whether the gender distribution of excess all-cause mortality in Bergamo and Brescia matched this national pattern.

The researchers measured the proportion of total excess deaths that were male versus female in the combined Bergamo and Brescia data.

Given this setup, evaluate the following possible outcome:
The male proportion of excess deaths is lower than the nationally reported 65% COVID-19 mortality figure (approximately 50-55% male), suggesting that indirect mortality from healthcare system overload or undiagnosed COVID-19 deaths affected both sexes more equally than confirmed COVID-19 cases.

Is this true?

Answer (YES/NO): NO